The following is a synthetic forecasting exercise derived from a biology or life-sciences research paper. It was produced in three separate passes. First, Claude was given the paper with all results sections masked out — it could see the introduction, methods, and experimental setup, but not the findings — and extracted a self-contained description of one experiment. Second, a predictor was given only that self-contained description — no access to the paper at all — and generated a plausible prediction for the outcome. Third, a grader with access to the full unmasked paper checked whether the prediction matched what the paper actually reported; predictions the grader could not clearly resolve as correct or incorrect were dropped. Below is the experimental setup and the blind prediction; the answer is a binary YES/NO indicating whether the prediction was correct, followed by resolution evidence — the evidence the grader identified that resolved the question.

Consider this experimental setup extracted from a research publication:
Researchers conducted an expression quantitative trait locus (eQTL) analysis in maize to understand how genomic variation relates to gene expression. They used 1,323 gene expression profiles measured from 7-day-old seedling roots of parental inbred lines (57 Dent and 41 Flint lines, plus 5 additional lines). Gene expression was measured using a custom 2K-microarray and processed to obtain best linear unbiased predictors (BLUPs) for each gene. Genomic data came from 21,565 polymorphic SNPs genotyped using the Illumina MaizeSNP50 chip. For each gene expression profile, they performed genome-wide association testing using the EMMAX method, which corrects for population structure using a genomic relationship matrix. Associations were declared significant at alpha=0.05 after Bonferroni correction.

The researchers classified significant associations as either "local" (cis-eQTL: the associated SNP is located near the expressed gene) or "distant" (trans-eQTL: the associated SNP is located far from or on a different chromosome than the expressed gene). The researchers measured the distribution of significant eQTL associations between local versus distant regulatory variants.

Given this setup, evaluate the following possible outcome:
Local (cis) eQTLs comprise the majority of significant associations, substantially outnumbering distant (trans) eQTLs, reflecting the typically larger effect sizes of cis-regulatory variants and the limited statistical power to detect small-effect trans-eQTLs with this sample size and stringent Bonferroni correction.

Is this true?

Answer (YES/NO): NO